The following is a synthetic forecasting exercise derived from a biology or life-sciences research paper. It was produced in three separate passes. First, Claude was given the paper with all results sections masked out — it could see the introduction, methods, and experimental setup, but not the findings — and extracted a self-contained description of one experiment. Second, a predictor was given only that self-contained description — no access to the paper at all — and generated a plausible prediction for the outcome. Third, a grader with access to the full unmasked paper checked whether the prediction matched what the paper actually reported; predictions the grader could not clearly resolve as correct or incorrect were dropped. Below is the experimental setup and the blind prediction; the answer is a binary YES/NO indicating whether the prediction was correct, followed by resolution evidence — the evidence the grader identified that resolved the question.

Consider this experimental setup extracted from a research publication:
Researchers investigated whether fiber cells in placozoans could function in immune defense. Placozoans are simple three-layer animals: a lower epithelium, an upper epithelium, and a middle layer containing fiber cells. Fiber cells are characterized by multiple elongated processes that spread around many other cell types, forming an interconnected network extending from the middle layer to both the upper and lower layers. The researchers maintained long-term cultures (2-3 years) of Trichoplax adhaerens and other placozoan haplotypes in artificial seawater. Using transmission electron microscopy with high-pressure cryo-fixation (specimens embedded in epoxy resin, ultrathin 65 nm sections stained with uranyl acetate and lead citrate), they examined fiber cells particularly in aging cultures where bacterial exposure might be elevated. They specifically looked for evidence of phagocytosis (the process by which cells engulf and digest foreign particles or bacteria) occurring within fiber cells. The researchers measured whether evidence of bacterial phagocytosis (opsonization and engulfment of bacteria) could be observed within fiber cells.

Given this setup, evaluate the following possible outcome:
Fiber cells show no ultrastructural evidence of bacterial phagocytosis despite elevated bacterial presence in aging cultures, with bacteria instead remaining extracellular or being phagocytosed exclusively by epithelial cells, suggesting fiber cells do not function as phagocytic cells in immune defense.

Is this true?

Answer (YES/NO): NO